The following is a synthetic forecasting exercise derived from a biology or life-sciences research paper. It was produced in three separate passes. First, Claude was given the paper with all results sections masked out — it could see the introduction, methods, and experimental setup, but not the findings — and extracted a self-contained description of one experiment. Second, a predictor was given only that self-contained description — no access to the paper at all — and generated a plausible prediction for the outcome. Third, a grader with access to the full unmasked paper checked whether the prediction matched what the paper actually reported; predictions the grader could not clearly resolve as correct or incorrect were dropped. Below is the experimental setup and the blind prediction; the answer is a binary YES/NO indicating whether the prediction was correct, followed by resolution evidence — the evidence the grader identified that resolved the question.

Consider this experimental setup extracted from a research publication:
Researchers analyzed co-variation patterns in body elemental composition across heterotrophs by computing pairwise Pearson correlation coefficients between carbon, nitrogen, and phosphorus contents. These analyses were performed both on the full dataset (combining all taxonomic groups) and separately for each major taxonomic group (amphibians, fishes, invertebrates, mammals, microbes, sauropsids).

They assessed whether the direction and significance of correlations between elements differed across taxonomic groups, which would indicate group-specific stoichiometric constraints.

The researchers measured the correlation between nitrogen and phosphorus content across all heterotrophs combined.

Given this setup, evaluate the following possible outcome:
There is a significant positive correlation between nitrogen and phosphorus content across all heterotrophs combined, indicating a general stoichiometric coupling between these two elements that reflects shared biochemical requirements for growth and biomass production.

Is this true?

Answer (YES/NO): NO